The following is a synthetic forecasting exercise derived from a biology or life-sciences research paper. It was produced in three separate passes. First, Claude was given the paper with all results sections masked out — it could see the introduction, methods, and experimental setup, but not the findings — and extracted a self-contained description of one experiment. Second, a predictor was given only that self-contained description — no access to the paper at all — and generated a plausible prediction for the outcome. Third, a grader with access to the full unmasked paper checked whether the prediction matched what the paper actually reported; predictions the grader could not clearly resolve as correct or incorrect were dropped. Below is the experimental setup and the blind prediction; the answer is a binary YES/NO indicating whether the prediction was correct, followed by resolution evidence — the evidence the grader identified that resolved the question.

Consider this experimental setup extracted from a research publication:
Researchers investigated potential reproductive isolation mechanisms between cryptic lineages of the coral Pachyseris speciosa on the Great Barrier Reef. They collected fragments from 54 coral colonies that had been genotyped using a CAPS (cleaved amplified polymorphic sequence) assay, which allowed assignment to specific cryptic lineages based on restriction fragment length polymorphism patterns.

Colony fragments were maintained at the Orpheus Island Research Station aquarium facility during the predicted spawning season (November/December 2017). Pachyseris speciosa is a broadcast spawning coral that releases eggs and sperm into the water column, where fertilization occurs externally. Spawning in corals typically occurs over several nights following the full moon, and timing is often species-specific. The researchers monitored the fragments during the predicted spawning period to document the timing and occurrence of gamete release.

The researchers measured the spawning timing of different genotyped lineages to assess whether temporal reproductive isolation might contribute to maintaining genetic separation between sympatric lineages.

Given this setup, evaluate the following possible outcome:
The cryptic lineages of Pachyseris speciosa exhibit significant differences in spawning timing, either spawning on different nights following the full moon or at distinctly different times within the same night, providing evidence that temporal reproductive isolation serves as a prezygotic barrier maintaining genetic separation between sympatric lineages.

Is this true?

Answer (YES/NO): YES